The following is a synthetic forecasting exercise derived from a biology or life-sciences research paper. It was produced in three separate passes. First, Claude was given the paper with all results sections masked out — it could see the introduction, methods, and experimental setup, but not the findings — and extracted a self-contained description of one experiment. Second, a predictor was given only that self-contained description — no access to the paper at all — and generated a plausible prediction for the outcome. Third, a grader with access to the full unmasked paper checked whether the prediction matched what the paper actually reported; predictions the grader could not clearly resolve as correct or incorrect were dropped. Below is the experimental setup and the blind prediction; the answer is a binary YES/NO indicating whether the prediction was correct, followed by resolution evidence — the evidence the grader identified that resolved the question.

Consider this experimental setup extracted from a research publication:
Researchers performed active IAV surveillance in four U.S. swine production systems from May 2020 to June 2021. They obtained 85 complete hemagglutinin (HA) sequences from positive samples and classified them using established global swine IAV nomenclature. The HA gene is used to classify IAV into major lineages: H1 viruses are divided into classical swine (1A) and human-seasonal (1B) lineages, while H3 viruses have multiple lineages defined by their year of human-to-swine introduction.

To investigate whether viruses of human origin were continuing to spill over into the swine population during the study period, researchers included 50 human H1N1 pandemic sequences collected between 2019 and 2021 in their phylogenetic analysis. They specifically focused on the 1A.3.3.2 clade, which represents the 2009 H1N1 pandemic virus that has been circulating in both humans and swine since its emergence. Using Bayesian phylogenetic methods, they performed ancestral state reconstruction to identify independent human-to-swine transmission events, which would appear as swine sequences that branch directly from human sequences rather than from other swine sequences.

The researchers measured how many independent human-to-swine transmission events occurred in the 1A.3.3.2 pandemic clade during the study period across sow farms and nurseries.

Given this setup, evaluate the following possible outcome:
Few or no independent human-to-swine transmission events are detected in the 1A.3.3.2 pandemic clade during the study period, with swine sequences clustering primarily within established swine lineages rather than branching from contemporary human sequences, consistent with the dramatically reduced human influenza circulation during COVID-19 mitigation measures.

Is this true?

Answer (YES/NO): NO